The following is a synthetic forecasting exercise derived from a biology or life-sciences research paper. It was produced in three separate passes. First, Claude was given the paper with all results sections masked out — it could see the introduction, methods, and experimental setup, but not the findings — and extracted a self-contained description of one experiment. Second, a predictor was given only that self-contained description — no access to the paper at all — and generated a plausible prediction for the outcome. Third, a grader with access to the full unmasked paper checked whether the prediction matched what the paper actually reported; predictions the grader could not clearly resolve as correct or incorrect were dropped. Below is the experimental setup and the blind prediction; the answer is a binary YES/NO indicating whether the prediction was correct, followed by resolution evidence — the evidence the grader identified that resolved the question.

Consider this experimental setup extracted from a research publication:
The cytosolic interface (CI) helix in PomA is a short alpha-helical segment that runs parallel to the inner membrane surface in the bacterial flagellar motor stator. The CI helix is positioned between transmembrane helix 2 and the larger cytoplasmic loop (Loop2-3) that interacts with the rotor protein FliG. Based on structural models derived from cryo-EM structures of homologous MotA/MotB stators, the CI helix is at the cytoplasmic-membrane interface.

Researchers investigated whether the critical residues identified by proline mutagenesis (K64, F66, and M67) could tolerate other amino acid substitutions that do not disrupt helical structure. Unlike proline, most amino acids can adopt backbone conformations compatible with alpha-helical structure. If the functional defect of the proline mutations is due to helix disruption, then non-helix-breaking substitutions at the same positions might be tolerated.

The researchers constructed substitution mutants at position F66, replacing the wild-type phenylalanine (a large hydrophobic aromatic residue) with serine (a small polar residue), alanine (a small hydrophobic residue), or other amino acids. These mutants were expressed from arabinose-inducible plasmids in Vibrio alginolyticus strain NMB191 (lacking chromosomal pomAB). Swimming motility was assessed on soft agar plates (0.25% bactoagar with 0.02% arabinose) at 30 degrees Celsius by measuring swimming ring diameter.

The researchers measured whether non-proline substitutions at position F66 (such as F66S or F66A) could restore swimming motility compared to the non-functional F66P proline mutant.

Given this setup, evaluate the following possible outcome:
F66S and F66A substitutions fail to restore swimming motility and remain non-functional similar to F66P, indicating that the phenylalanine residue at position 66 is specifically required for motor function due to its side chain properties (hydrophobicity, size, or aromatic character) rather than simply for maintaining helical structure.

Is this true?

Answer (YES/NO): NO